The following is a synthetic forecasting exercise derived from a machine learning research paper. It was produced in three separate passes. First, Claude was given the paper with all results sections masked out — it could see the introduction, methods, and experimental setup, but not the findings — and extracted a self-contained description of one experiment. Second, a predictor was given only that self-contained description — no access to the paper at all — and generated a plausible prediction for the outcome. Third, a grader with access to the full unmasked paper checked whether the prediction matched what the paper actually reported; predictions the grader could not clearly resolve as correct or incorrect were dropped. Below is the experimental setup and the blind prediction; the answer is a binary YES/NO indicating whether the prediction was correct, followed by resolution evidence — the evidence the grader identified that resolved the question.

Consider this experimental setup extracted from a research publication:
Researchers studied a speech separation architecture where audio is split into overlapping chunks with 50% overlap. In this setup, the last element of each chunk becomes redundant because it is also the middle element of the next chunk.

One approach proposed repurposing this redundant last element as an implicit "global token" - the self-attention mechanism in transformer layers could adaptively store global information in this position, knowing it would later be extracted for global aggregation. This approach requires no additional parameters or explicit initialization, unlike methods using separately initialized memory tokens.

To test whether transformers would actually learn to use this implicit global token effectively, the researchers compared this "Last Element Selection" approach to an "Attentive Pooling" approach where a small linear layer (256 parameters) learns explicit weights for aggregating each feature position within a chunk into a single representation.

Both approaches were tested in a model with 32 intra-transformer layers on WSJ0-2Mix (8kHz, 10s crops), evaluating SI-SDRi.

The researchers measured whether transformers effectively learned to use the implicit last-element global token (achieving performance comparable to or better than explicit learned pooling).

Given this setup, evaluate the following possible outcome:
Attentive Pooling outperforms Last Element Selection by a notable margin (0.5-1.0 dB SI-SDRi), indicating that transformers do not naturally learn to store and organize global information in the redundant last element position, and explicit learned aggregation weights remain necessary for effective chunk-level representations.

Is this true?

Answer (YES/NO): NO